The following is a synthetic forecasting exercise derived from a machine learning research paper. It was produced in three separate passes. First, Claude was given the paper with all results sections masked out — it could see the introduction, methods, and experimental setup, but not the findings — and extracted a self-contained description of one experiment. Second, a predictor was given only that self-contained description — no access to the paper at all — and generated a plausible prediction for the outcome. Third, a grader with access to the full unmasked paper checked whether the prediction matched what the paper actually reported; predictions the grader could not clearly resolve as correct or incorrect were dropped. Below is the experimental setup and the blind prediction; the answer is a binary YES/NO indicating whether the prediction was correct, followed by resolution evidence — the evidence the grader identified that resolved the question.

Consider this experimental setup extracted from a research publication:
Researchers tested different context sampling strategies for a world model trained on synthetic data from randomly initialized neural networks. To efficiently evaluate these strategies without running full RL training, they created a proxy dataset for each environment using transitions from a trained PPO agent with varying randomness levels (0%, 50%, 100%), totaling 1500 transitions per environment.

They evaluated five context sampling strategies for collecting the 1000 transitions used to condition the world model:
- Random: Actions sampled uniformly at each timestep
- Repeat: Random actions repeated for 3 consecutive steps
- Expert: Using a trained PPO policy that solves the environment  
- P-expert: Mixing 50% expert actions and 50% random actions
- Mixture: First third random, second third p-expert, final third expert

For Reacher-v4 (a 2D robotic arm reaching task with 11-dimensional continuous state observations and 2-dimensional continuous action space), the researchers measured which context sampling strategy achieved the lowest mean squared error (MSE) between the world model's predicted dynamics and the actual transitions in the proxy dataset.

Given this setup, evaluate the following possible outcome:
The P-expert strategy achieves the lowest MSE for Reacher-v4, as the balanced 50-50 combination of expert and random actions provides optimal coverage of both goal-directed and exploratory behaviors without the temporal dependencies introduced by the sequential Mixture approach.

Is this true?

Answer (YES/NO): NO